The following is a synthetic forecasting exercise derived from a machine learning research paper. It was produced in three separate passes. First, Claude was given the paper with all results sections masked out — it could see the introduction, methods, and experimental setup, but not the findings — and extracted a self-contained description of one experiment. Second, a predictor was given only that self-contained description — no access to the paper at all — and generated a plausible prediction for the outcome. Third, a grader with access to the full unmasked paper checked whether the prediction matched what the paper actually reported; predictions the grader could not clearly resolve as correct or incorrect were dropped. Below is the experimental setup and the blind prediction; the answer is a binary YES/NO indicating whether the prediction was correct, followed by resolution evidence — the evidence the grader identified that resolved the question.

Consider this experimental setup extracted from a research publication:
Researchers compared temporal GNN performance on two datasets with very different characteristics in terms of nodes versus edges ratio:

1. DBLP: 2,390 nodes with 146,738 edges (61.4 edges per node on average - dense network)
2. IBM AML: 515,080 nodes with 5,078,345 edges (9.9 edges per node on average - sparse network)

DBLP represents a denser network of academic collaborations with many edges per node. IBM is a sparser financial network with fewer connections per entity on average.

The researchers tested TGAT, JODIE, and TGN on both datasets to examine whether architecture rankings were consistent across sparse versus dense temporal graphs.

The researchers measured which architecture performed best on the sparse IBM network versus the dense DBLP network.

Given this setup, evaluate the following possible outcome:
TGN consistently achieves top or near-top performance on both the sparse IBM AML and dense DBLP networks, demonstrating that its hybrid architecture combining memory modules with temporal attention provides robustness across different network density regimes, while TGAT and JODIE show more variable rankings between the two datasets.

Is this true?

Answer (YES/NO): NO